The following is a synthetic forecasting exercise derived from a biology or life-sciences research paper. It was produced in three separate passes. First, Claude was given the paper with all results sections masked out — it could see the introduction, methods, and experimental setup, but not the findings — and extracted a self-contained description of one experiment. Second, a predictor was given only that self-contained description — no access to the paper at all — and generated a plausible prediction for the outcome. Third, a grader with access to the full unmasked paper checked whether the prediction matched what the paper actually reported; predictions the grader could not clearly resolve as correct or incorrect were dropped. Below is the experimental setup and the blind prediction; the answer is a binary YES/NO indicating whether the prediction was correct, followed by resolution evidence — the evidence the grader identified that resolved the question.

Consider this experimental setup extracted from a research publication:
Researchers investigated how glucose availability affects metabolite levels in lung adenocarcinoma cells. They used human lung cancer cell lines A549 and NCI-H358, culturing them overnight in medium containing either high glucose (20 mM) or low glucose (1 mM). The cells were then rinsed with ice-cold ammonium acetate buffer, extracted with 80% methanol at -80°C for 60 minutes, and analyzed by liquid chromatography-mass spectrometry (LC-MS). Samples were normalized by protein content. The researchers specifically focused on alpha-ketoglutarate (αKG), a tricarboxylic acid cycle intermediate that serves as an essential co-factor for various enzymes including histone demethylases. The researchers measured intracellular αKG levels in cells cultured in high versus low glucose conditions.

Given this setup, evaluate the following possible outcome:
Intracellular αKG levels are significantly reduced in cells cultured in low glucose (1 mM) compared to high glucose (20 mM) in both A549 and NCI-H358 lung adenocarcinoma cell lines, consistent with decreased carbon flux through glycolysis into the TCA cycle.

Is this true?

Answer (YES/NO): YES